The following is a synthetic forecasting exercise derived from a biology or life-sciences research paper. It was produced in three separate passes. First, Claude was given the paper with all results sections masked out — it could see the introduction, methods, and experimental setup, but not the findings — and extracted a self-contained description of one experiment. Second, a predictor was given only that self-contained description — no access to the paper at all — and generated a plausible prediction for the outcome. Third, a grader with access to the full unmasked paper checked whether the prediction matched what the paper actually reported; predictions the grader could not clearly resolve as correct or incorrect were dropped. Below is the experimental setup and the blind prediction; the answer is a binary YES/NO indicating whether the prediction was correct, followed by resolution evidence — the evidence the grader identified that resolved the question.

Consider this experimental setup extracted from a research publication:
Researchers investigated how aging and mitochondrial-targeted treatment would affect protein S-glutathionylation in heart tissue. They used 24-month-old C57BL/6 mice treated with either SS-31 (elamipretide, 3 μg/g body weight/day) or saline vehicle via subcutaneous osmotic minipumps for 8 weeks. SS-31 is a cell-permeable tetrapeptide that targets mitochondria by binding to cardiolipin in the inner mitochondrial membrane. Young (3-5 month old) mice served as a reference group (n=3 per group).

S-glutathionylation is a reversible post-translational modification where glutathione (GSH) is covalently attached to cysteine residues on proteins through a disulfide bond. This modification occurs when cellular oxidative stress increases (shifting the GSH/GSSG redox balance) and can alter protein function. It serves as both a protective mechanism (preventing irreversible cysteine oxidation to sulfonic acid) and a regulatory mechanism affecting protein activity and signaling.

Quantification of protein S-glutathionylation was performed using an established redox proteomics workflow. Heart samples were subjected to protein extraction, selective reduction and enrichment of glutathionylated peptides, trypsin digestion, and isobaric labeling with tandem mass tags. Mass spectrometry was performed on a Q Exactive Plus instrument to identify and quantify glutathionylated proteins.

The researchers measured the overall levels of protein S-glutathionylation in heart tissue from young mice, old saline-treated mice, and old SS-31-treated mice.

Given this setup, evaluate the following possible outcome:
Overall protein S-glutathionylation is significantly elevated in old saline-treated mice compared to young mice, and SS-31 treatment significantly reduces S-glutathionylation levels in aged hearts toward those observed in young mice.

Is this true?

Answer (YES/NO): YES